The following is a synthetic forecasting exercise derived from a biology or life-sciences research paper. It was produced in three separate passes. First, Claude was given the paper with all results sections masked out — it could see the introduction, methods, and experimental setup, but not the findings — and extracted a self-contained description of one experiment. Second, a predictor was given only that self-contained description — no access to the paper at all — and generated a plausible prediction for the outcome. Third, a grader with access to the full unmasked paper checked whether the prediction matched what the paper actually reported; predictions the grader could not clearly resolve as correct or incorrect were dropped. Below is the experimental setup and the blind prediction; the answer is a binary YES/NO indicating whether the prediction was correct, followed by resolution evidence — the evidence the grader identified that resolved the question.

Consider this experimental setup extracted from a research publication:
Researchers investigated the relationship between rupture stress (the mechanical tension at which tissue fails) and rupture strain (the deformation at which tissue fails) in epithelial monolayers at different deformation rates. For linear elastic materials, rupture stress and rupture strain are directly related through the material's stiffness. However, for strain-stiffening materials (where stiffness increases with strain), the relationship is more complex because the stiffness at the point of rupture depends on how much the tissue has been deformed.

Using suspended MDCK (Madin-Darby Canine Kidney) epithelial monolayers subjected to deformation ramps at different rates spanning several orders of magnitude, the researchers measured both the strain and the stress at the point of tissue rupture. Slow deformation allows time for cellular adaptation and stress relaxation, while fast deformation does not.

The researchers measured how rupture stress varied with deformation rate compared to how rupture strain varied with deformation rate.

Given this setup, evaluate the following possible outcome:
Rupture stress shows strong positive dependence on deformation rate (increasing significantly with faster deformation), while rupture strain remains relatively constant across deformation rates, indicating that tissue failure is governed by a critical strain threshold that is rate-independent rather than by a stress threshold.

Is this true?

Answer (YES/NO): NO